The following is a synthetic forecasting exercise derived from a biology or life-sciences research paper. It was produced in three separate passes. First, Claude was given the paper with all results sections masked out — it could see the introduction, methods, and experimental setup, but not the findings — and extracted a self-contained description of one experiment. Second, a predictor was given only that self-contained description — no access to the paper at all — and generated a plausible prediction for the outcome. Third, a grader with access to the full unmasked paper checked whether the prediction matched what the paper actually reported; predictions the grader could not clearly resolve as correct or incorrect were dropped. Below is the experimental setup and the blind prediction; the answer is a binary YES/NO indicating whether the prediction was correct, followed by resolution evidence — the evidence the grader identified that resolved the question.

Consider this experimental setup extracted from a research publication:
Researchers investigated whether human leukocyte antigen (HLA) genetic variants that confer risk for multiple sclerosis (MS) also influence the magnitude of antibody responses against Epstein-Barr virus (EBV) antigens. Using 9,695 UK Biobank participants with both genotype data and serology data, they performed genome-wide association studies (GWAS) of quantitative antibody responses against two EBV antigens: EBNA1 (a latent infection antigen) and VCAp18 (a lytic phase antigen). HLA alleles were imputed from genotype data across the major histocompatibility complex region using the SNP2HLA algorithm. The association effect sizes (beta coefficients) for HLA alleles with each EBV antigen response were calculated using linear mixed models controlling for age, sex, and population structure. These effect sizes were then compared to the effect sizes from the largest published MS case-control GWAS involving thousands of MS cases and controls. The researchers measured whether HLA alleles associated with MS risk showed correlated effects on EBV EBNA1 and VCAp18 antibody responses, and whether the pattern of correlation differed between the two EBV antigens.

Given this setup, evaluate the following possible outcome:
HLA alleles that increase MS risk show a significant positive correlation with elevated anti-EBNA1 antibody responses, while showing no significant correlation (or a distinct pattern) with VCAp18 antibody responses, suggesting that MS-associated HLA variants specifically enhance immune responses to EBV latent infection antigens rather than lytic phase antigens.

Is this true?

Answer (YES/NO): NO